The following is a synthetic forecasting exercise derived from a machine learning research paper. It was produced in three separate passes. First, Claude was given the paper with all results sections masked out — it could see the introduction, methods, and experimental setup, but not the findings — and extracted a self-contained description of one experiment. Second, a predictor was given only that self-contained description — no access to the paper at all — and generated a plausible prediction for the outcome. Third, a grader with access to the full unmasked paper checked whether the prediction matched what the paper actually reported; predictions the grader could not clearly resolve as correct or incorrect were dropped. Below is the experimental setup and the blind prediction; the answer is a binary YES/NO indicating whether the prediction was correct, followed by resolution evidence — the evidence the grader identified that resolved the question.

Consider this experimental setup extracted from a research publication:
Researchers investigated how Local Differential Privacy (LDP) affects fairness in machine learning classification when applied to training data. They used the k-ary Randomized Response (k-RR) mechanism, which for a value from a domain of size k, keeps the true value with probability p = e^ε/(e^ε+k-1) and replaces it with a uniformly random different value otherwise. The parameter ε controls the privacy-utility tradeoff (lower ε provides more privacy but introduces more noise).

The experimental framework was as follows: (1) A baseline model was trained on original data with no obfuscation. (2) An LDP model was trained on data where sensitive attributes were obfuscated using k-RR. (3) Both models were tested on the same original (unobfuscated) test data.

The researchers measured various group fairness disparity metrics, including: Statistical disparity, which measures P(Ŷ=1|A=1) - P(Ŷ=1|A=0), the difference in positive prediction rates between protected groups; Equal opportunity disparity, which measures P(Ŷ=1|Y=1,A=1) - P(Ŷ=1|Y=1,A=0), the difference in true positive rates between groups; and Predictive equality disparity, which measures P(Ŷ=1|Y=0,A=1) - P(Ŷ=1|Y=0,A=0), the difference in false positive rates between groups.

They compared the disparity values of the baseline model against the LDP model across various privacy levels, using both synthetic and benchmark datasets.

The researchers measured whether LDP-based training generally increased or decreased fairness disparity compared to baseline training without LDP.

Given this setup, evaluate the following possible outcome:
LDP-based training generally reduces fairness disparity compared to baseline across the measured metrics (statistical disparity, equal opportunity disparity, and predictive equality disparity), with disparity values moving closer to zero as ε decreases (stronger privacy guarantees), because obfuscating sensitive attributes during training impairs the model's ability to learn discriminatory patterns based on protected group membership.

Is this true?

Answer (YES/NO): YES